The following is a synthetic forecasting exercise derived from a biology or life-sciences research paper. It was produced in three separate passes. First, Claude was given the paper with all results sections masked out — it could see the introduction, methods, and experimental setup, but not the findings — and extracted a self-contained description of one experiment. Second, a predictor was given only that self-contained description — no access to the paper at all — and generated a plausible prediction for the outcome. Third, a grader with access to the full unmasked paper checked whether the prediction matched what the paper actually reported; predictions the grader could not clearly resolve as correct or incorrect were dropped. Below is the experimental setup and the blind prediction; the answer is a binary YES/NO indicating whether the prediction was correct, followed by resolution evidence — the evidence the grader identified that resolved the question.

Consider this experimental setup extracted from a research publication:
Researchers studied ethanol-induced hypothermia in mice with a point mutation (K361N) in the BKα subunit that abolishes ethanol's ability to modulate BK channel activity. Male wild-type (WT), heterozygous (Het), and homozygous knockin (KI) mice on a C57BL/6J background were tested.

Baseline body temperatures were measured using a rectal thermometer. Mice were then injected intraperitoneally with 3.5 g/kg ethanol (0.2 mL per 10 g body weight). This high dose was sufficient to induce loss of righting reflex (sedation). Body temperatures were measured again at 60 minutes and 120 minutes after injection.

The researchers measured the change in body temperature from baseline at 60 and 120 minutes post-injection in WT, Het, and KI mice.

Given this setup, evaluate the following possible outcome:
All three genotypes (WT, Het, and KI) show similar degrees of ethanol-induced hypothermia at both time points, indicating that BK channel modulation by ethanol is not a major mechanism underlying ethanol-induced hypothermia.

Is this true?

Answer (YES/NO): YES